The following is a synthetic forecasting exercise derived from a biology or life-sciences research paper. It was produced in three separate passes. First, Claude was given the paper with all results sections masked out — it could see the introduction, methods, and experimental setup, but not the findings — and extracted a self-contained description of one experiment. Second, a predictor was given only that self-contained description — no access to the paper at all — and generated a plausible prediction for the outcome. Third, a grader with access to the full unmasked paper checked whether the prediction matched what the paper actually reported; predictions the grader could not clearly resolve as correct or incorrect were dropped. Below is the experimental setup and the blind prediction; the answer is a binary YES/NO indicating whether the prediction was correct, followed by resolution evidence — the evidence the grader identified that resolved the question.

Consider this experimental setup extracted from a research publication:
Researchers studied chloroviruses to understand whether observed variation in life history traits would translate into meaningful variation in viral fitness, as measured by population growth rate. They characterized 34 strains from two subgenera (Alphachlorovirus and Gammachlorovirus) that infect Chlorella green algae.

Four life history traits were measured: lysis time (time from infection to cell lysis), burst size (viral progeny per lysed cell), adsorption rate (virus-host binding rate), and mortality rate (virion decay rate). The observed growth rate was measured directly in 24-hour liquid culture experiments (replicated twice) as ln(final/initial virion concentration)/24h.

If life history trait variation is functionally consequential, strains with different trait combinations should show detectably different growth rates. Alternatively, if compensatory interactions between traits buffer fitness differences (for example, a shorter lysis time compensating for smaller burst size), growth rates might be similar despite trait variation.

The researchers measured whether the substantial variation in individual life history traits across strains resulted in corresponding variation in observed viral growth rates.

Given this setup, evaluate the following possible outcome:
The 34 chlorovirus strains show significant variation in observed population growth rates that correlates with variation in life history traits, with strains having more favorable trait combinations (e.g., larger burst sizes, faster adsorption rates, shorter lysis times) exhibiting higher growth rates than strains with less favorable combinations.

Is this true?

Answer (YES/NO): NO